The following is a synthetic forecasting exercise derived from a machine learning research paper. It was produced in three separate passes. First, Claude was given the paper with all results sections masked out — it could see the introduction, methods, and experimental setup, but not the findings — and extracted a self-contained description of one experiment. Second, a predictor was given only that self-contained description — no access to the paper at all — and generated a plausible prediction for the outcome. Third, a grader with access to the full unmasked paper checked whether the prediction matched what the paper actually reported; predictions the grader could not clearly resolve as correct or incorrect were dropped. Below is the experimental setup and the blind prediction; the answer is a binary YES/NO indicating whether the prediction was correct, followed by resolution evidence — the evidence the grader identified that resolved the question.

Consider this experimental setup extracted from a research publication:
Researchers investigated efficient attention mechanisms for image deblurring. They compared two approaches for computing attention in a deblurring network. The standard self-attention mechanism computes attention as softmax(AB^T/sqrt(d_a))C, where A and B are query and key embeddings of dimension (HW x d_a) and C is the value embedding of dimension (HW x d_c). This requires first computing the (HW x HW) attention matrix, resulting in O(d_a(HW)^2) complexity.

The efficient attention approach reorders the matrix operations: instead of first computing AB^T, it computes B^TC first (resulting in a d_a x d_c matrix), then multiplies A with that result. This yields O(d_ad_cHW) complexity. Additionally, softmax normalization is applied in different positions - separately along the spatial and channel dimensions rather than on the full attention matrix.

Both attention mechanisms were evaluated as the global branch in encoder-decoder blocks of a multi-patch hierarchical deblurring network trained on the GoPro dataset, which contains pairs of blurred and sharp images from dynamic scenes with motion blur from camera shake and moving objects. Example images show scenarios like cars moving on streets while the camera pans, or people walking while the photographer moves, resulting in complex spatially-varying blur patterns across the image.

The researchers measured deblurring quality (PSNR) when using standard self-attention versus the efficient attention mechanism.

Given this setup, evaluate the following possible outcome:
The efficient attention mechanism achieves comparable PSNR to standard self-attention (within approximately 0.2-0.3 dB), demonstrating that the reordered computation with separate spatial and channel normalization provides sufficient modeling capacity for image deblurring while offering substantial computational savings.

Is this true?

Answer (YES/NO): NO